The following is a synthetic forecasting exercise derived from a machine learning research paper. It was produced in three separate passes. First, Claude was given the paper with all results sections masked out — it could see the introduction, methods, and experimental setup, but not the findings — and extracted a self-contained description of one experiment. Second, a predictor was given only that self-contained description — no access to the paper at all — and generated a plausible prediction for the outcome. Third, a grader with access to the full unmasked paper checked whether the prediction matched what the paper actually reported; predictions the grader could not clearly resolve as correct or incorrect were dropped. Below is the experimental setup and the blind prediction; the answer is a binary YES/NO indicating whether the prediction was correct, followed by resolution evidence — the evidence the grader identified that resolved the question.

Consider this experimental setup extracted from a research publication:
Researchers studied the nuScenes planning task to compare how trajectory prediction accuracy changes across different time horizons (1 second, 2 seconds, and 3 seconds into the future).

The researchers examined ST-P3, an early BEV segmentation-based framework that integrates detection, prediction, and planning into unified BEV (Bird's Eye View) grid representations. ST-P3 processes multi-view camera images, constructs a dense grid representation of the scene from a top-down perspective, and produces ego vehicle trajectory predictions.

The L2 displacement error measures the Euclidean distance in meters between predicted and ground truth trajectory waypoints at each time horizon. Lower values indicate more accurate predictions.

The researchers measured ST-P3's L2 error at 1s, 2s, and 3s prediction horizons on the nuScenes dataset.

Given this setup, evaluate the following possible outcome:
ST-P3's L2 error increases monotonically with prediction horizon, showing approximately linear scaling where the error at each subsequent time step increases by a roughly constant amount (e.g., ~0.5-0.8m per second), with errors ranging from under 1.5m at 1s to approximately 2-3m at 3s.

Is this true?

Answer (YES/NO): YES